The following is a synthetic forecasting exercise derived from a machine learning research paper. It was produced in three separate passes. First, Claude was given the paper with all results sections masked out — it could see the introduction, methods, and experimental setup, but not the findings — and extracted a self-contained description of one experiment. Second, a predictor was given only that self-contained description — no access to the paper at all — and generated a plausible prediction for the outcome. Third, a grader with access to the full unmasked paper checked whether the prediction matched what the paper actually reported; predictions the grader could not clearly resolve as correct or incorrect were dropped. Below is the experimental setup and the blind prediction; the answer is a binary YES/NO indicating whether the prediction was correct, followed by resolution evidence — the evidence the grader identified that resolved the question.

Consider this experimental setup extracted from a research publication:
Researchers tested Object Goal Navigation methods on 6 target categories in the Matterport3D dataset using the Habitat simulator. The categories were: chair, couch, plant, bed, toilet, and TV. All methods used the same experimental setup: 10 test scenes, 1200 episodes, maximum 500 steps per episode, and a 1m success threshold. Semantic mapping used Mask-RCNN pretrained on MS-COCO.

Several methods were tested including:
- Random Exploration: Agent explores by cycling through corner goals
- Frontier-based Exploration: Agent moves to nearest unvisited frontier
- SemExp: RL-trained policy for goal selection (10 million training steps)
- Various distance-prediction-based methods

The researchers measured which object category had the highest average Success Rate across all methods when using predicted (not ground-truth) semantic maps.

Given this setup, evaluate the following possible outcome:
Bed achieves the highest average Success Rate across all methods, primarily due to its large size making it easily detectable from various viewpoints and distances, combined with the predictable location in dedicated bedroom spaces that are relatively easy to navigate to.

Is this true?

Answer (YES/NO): NO